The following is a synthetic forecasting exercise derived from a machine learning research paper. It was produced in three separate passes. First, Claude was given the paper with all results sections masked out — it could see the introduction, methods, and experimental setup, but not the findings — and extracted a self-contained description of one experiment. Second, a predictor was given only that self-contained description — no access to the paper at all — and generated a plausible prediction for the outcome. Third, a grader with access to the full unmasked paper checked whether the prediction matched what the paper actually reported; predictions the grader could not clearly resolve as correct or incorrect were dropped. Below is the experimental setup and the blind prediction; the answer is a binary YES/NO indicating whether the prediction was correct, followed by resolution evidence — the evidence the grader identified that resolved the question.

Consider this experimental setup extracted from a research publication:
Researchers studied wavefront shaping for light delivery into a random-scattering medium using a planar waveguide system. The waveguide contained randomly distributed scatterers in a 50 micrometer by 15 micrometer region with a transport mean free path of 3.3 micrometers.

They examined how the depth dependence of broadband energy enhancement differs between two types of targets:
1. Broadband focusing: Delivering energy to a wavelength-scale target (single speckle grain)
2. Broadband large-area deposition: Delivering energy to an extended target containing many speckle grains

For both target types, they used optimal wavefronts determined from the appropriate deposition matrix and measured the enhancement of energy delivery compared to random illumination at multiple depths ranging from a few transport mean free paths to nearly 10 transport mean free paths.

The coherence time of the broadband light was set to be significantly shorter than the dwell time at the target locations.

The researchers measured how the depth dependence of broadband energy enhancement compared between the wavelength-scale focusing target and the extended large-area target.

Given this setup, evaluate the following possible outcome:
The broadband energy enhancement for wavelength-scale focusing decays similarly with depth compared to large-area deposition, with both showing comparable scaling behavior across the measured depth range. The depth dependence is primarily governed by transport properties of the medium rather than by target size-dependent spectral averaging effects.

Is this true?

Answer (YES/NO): NO